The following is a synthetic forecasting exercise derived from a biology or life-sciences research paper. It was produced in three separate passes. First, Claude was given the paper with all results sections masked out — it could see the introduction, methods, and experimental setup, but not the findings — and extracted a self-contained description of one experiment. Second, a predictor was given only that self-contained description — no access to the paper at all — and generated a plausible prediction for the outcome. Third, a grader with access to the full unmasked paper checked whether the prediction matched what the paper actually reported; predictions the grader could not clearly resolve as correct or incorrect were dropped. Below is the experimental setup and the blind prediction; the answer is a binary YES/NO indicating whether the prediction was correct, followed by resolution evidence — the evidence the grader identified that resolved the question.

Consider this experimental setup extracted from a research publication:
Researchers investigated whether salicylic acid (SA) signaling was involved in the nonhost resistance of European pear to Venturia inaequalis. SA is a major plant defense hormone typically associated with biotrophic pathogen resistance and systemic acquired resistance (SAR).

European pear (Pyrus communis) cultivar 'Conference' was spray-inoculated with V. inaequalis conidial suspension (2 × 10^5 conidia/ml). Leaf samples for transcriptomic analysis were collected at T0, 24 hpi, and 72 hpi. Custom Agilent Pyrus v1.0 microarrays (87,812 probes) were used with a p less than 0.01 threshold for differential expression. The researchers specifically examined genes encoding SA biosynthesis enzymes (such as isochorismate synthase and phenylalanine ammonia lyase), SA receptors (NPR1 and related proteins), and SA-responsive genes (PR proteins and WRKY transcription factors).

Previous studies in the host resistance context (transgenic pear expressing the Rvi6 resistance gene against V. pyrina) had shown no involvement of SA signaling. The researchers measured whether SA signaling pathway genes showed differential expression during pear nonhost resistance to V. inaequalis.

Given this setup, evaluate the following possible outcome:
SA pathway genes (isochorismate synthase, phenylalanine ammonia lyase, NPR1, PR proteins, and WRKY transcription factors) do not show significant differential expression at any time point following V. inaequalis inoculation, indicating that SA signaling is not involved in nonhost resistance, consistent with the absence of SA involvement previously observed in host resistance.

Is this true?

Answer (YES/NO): NO